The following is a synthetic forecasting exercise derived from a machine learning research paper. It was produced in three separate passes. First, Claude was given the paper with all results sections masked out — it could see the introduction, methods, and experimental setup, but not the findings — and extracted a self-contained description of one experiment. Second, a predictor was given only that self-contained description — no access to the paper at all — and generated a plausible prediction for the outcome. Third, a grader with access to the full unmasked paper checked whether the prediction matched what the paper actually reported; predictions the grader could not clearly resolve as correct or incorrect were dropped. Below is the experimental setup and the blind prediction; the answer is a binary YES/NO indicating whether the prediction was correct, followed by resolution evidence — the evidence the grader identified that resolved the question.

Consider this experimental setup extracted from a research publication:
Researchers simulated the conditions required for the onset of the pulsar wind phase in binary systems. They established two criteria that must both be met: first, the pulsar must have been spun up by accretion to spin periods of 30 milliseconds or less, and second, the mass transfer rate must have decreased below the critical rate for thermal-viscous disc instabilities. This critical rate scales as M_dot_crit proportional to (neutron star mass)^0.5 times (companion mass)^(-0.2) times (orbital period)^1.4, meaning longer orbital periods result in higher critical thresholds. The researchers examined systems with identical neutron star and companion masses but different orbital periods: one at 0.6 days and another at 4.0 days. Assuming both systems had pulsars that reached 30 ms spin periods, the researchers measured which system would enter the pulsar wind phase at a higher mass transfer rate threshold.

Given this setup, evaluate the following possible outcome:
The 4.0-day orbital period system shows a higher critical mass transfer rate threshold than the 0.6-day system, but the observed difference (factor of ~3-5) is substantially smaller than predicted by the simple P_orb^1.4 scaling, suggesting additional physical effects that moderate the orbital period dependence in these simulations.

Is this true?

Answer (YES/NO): NO